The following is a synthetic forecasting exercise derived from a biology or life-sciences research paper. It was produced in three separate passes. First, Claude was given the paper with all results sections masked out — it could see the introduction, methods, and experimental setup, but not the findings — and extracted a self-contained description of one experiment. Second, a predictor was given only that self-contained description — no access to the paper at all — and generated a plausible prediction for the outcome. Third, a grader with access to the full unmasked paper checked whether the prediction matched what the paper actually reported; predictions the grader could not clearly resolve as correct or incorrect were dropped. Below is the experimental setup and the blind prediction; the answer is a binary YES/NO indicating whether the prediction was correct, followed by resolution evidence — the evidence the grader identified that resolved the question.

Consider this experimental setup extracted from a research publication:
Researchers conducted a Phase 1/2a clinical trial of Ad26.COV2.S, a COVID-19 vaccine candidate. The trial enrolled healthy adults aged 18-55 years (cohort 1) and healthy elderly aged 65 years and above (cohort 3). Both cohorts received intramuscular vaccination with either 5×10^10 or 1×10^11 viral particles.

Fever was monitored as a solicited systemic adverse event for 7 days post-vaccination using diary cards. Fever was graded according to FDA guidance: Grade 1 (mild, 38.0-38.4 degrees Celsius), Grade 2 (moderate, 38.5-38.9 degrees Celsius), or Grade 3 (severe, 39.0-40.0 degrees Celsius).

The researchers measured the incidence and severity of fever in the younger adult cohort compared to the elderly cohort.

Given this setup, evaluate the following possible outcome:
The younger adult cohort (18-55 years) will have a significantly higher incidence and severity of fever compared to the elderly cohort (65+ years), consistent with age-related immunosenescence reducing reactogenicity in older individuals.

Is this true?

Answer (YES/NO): YES